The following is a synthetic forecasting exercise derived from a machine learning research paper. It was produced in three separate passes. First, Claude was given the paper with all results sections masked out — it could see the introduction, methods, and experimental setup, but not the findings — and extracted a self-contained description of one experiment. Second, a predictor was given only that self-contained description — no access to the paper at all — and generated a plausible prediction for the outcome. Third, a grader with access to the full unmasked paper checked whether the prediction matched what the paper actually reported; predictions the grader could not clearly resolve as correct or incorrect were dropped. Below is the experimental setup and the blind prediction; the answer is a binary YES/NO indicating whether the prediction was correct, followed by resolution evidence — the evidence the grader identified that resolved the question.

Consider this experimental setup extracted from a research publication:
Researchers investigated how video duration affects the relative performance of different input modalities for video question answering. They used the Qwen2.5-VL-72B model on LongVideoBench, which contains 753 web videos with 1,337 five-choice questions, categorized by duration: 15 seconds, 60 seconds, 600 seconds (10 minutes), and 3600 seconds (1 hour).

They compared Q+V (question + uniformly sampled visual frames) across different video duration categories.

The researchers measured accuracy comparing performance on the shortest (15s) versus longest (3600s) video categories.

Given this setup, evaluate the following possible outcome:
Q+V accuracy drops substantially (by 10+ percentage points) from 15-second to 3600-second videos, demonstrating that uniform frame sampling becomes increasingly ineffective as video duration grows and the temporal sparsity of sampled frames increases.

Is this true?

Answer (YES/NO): YES